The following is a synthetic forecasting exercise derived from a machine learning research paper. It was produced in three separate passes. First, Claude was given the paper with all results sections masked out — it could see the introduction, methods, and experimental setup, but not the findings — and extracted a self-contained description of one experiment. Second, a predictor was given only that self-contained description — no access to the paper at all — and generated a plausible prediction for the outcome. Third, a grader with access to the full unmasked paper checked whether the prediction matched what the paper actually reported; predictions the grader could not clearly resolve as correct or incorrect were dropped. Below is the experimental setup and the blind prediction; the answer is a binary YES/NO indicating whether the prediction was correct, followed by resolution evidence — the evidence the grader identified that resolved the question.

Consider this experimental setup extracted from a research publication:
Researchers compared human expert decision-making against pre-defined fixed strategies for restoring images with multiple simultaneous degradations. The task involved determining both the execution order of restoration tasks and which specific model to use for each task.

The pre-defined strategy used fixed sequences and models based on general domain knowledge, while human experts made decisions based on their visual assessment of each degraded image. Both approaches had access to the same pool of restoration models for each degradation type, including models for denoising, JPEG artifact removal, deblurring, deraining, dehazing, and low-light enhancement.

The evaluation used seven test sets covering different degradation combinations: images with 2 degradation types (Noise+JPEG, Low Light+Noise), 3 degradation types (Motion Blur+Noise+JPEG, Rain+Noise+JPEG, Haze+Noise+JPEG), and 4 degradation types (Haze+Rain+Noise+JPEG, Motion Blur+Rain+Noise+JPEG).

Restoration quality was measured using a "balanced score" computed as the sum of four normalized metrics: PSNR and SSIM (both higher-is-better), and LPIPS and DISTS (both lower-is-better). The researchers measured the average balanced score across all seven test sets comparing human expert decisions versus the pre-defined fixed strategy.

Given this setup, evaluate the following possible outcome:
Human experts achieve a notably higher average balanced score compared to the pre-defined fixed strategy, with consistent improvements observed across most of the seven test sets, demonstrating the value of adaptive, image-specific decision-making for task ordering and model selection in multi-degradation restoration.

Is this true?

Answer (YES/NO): NO